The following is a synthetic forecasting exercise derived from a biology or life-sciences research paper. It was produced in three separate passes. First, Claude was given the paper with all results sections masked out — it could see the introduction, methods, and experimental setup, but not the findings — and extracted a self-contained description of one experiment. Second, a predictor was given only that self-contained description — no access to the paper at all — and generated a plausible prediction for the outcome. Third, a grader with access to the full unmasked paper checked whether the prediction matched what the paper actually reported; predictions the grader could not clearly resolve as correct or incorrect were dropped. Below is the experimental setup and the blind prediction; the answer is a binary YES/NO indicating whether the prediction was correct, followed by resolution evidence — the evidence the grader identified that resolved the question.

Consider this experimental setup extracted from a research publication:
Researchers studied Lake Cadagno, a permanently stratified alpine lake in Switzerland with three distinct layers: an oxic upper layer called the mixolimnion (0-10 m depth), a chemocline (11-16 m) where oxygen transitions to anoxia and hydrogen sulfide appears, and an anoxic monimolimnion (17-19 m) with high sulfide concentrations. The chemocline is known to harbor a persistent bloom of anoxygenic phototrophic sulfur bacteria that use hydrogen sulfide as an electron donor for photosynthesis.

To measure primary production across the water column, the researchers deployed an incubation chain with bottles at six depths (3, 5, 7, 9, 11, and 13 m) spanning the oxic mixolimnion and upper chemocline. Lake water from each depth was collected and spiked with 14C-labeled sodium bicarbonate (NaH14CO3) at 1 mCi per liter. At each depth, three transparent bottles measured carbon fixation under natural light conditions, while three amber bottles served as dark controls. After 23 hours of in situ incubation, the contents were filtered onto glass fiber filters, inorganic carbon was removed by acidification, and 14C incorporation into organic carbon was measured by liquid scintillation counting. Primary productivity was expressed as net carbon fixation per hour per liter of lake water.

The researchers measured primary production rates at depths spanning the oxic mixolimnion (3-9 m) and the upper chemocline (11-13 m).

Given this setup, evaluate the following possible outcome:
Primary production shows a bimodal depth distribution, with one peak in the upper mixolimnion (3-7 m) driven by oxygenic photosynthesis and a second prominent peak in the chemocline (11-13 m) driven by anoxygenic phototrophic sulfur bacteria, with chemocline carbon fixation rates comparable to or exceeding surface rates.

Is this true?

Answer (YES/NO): NO